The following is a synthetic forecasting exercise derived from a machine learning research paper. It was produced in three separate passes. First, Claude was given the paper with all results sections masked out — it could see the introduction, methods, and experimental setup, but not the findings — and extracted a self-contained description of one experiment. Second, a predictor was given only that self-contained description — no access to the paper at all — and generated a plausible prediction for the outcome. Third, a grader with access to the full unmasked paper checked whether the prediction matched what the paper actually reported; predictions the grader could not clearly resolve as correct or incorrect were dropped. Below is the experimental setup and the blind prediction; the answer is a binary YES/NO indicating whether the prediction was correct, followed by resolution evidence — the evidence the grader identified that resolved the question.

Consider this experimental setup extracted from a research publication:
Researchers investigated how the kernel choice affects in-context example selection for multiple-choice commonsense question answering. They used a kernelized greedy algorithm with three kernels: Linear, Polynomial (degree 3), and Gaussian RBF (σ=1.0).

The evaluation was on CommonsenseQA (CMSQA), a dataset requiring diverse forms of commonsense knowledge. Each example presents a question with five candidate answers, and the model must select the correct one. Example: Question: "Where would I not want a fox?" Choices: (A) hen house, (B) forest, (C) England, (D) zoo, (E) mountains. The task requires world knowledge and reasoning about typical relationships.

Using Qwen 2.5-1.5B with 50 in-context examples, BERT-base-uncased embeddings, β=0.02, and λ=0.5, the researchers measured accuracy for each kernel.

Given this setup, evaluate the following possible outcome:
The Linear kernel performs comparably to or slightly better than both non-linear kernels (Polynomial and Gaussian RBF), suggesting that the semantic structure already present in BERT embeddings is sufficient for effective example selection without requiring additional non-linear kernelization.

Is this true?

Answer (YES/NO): NO